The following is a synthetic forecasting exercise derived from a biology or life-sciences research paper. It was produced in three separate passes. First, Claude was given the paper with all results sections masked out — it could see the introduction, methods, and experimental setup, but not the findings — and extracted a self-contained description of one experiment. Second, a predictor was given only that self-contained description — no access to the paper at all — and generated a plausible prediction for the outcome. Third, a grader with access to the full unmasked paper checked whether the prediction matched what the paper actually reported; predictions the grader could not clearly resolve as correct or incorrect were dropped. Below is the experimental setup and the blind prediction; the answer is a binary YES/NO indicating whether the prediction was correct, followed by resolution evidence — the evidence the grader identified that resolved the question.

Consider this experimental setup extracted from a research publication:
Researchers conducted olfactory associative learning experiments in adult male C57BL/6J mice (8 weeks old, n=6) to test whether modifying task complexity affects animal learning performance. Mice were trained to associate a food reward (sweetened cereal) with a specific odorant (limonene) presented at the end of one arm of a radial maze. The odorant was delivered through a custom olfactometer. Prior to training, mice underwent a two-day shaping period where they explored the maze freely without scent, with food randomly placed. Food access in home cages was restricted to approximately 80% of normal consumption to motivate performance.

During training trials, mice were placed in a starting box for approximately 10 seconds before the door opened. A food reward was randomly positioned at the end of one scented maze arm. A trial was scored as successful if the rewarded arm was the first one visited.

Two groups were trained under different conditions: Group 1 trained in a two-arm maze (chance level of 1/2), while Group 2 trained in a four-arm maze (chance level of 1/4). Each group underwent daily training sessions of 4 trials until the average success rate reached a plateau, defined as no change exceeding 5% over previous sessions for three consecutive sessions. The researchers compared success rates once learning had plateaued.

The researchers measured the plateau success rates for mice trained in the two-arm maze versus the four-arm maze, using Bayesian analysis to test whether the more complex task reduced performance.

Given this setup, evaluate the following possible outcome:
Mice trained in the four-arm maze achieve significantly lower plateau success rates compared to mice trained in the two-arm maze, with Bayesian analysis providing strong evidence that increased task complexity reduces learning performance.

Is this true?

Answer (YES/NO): NO